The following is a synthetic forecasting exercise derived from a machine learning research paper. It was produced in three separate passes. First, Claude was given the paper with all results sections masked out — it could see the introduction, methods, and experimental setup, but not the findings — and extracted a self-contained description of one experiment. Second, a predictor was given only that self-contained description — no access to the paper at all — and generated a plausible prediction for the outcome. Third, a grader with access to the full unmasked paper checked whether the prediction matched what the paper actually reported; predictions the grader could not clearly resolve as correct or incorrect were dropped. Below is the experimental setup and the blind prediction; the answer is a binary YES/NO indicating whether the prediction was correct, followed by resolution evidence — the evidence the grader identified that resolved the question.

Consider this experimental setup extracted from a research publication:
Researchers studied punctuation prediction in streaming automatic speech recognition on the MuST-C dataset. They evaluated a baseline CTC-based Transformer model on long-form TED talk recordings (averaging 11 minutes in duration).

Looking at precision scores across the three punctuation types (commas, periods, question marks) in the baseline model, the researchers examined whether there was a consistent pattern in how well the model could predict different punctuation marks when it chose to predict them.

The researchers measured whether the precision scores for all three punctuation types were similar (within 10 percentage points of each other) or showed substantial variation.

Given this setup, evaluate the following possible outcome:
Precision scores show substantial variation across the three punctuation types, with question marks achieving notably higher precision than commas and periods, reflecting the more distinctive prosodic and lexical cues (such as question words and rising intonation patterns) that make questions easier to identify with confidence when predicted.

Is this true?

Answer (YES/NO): NO